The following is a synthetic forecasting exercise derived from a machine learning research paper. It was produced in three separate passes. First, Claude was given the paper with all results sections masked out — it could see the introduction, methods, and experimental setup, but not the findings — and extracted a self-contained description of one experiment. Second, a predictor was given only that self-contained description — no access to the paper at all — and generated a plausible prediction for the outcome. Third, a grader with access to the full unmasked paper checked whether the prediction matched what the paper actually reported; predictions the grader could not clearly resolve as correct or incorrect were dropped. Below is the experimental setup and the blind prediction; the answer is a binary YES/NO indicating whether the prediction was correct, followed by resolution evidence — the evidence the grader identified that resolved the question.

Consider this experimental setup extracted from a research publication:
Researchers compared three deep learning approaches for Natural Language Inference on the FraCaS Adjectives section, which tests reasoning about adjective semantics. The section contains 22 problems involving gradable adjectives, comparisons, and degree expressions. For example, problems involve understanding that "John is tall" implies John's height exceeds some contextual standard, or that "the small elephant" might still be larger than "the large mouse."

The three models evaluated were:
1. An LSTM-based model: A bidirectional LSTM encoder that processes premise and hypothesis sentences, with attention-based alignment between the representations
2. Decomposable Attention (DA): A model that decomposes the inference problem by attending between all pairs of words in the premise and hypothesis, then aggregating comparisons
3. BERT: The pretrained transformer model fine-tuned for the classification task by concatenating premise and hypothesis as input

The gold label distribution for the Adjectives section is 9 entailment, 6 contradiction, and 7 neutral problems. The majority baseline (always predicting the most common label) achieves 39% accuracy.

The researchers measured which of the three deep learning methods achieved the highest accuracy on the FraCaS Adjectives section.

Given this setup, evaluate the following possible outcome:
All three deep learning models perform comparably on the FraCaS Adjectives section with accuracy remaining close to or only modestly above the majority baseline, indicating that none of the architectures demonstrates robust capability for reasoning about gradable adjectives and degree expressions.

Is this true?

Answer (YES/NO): YES